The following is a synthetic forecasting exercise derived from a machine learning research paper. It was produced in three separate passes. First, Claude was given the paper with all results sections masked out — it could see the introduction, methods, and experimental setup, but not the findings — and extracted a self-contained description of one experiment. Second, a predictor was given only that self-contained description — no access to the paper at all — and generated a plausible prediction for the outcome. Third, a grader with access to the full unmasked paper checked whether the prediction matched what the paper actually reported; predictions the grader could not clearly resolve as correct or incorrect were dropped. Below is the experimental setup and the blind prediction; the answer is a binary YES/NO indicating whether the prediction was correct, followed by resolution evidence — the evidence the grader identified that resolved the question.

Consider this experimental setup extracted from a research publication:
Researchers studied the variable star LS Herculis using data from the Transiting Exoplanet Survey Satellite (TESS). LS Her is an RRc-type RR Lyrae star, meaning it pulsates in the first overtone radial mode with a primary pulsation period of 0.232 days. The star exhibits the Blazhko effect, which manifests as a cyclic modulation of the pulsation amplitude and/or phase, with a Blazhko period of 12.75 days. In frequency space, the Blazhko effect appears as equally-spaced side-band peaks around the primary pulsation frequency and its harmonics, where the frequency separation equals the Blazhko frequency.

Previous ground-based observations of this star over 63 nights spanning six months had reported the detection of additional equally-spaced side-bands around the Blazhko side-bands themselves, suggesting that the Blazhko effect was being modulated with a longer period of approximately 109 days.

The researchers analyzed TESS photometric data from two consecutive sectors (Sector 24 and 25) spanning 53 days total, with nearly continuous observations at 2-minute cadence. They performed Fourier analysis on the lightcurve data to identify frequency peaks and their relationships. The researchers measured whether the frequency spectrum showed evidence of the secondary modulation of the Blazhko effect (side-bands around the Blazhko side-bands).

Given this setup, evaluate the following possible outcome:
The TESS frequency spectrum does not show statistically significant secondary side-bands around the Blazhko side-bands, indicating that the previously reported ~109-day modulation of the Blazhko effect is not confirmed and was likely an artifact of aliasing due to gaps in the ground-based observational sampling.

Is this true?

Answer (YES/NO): NO